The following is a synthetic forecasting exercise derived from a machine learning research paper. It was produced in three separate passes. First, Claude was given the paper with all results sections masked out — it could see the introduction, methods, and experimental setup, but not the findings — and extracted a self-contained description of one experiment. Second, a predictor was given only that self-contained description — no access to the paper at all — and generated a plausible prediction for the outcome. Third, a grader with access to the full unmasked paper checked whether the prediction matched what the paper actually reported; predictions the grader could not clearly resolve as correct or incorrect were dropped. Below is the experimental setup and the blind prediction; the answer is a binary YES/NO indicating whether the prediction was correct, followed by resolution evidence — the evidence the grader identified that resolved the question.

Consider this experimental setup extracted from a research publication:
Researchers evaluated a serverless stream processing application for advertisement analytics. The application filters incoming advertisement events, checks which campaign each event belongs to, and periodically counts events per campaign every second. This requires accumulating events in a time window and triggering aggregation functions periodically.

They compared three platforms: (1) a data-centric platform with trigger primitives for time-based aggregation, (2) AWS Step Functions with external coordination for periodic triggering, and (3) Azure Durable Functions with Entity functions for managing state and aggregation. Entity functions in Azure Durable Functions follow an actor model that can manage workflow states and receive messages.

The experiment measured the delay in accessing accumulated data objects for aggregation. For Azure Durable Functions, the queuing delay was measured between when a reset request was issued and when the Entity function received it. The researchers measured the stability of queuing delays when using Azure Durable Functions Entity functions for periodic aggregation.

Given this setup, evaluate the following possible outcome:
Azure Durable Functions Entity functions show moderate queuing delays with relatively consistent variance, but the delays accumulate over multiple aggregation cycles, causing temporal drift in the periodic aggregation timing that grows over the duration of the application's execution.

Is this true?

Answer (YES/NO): NO